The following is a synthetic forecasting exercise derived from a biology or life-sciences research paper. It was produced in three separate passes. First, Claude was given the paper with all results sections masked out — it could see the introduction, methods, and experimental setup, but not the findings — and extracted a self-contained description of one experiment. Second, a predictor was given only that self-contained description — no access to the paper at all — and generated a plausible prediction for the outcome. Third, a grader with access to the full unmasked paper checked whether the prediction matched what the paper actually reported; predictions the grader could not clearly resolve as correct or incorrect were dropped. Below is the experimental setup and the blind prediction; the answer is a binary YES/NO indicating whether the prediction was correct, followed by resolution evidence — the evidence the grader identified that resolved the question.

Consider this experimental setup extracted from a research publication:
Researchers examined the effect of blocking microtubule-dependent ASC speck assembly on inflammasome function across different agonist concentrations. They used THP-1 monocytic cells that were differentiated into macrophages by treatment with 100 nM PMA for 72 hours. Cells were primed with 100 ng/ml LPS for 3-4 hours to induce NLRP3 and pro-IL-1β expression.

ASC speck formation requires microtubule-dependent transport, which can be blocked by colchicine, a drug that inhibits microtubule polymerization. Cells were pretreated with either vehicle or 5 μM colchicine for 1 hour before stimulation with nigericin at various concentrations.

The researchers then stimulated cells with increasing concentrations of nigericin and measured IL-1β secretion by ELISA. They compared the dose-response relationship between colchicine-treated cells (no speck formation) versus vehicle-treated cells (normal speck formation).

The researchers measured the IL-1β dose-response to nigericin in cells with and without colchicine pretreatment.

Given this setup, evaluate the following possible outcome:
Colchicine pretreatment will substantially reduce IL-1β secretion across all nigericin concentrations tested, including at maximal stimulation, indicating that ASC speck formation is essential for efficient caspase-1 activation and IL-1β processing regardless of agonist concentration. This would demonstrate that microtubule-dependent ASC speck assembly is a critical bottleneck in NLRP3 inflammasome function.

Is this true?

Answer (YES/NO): NO